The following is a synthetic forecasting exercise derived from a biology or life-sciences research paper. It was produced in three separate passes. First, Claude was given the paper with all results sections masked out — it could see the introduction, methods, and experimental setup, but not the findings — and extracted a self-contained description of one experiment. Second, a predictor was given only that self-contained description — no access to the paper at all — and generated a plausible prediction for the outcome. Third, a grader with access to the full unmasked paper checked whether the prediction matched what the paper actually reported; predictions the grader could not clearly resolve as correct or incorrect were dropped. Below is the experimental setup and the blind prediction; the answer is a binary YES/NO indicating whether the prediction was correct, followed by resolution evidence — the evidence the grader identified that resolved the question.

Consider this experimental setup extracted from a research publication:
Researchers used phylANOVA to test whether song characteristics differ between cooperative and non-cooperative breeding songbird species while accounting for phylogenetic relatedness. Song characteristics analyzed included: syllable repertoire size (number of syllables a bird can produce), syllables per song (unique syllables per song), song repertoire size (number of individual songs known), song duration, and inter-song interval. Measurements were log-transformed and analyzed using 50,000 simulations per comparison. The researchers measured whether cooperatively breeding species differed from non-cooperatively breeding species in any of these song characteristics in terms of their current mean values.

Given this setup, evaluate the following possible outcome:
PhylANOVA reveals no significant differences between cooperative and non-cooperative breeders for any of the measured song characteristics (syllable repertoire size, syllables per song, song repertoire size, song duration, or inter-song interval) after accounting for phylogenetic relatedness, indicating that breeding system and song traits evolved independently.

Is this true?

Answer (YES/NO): NO